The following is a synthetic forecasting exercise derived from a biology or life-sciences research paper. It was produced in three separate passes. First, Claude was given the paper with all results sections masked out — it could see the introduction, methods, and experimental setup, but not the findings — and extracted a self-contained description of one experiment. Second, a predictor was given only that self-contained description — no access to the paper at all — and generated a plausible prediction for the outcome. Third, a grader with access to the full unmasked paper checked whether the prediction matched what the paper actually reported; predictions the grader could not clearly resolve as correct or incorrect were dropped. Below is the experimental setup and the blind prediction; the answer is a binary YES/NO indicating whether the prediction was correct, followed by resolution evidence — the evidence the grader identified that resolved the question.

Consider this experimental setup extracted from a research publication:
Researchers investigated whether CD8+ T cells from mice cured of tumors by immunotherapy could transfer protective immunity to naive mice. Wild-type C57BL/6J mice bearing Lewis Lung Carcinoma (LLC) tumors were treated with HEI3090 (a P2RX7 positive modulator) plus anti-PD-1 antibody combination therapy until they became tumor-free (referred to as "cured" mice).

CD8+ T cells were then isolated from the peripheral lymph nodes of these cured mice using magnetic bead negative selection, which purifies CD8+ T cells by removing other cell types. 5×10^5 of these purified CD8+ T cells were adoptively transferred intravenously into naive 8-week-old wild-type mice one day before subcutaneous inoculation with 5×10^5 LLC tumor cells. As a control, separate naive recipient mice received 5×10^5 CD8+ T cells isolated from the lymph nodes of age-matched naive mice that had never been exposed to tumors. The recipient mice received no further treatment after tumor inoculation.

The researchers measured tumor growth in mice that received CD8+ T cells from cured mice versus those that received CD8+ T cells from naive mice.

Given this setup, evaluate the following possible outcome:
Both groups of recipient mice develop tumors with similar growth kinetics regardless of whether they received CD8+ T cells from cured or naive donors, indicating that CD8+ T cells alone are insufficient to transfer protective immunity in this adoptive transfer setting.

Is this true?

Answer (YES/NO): NO